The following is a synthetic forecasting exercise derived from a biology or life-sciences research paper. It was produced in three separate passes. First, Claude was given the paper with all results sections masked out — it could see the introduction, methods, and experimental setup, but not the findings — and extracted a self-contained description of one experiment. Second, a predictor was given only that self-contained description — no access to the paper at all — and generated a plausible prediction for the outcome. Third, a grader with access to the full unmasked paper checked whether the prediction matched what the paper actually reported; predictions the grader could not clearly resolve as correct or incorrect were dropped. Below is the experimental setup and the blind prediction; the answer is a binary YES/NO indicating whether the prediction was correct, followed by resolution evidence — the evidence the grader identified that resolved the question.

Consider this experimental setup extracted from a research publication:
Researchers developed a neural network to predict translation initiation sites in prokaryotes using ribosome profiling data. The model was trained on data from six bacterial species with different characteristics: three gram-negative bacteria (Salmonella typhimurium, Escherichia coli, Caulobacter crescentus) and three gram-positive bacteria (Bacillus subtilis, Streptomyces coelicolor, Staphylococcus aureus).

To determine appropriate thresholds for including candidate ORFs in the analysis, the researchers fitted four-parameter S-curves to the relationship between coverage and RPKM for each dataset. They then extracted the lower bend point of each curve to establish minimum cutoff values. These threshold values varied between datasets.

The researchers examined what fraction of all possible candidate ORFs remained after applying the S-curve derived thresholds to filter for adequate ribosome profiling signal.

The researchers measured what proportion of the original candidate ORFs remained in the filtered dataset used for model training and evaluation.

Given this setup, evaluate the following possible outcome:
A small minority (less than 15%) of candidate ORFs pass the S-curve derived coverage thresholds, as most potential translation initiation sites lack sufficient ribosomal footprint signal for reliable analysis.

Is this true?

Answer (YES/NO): NO